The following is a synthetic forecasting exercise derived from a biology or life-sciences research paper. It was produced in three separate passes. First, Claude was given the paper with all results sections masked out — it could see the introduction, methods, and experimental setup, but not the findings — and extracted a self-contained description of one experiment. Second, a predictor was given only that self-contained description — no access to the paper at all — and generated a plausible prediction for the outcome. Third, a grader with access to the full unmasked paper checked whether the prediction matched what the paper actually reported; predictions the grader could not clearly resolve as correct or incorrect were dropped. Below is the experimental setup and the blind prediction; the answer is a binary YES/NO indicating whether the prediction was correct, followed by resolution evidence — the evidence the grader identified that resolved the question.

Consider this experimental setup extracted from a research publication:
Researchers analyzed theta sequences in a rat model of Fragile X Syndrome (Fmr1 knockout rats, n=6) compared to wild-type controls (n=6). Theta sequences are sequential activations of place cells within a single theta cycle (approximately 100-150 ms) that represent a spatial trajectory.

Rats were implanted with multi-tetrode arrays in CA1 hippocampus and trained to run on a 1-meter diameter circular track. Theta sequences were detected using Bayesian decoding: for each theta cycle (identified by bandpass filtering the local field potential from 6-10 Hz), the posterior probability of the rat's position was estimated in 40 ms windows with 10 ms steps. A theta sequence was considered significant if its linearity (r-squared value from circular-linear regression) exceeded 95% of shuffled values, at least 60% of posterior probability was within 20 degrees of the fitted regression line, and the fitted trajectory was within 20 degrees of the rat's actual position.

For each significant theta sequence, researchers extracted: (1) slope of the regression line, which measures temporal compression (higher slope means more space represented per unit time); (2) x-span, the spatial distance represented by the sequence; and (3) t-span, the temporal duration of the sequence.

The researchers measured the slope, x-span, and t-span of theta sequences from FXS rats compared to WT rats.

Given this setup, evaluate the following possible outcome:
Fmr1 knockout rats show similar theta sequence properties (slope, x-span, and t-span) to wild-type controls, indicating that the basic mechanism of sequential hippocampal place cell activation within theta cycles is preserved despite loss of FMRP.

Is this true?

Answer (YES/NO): NO